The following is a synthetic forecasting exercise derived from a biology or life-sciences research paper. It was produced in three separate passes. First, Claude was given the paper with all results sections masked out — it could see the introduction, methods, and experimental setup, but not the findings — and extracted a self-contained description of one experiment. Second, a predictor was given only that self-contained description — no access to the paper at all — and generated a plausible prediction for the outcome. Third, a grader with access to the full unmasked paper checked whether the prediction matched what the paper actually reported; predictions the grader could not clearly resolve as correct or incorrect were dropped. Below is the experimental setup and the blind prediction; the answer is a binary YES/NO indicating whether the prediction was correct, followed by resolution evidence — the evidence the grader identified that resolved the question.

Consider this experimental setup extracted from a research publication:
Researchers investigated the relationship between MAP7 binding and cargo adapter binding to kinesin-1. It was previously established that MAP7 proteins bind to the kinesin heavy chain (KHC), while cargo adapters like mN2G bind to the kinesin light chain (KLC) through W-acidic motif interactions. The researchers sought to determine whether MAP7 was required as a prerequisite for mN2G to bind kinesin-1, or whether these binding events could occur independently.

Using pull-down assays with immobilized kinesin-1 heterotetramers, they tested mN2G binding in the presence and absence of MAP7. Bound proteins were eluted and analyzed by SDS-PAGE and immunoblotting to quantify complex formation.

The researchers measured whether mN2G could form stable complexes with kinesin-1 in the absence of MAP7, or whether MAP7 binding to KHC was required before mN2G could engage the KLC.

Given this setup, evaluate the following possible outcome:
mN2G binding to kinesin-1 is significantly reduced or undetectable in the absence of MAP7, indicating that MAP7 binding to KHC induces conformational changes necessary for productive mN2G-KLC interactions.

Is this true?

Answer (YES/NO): NO